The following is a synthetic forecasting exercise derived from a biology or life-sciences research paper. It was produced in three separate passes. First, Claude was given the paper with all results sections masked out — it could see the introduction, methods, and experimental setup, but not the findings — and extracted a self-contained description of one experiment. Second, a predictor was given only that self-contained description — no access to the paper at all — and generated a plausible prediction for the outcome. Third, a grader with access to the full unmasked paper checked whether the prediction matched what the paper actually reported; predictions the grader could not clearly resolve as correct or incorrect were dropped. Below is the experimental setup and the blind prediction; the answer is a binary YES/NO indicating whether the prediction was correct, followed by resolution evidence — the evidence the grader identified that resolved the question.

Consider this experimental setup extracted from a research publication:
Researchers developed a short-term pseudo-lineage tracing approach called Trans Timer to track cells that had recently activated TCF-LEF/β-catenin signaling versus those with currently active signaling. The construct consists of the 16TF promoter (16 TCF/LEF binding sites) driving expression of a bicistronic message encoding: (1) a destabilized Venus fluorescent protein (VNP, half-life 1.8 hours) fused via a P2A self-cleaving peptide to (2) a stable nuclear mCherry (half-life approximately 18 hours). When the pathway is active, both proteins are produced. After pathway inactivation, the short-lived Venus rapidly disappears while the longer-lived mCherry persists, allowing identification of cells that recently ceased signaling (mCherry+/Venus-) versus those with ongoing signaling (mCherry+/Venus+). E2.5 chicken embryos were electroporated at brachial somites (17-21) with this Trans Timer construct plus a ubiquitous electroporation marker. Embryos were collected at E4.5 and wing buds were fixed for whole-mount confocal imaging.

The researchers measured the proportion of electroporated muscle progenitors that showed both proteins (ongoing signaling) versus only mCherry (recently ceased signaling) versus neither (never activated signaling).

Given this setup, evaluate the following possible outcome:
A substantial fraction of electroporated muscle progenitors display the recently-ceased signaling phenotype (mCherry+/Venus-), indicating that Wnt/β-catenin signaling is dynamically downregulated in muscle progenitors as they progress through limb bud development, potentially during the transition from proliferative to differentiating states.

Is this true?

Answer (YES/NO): NO